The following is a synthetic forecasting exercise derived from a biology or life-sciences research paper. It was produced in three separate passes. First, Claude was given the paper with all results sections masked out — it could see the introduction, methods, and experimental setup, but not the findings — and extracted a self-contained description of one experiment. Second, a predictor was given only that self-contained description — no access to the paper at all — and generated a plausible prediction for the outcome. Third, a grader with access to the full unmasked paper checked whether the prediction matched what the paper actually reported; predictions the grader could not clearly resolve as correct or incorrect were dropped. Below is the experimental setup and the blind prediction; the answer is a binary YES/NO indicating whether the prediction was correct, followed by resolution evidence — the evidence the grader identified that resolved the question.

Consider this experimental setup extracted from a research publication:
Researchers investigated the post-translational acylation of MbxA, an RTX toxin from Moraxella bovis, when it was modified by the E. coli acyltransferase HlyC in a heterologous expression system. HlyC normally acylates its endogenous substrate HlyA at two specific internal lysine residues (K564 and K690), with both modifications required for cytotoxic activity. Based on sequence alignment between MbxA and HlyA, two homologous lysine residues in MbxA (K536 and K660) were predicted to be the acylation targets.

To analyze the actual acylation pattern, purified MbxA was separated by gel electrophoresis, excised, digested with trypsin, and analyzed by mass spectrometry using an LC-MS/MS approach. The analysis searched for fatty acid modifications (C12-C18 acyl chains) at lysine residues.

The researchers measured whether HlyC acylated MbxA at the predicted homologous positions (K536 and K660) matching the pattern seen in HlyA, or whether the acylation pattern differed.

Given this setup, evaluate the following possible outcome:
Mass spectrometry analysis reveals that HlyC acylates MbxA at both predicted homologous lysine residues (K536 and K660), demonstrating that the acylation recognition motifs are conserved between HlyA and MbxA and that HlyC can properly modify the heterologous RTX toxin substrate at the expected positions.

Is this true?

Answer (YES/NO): YES